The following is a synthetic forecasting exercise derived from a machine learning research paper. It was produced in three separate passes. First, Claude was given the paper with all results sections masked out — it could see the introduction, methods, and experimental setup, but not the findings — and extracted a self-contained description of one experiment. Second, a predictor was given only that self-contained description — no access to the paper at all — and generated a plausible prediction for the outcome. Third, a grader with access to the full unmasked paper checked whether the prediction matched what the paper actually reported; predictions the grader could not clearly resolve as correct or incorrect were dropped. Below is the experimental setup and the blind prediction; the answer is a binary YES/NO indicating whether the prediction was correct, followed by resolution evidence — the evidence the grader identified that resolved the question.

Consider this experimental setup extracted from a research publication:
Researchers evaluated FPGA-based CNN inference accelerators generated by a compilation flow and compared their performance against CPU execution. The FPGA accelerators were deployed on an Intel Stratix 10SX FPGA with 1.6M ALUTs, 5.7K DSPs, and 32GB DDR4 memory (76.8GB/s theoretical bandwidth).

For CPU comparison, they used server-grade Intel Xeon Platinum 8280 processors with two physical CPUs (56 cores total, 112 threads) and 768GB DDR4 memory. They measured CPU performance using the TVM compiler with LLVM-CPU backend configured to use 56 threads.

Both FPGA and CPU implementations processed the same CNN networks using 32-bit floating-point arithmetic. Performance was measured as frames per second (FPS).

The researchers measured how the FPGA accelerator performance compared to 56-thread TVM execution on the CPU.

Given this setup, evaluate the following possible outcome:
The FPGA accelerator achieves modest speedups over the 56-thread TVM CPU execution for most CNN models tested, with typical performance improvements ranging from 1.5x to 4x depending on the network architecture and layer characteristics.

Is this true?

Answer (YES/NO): NO